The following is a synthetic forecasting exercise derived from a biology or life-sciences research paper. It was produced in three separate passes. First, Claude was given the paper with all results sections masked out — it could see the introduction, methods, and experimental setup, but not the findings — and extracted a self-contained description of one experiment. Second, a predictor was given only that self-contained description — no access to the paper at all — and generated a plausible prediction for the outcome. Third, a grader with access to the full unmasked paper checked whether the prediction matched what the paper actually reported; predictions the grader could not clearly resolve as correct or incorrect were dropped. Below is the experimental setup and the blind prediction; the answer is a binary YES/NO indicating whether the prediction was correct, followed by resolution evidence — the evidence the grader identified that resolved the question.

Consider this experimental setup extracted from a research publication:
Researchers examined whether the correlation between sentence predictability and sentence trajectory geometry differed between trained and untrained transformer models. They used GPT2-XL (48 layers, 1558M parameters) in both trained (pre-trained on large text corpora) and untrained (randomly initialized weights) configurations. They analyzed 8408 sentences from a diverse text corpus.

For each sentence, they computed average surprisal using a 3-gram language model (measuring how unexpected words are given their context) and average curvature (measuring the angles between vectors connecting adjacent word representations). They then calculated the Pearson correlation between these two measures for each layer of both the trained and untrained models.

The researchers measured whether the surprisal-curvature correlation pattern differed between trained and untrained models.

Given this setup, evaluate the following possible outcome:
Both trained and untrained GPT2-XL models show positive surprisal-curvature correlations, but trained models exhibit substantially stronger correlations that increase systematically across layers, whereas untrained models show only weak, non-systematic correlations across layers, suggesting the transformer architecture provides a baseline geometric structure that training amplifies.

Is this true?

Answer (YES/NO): NO